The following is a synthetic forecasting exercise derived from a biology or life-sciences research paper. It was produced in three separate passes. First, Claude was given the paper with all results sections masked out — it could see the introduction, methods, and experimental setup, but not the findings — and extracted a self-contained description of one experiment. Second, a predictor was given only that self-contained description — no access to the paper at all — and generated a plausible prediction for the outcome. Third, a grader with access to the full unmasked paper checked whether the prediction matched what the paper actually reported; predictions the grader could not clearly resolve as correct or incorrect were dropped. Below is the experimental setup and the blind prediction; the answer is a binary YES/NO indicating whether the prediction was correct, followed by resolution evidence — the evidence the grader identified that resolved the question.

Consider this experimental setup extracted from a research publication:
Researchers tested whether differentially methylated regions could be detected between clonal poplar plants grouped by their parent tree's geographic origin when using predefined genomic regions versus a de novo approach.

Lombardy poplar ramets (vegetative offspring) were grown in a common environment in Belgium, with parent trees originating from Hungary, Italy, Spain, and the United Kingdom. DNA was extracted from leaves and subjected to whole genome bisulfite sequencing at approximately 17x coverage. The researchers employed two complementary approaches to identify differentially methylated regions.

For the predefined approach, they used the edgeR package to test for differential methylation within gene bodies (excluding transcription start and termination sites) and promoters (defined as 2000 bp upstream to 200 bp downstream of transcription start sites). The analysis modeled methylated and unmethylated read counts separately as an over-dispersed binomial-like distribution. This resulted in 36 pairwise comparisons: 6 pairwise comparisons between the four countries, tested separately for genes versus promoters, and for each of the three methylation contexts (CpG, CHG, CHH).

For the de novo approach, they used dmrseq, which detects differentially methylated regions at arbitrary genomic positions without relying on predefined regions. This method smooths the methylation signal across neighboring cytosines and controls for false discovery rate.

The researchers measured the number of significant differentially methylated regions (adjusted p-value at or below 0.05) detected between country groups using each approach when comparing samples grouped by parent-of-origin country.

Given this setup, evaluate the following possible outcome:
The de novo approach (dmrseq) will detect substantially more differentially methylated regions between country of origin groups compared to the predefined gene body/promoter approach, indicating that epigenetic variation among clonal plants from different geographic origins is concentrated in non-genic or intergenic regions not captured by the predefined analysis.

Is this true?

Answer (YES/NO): NO